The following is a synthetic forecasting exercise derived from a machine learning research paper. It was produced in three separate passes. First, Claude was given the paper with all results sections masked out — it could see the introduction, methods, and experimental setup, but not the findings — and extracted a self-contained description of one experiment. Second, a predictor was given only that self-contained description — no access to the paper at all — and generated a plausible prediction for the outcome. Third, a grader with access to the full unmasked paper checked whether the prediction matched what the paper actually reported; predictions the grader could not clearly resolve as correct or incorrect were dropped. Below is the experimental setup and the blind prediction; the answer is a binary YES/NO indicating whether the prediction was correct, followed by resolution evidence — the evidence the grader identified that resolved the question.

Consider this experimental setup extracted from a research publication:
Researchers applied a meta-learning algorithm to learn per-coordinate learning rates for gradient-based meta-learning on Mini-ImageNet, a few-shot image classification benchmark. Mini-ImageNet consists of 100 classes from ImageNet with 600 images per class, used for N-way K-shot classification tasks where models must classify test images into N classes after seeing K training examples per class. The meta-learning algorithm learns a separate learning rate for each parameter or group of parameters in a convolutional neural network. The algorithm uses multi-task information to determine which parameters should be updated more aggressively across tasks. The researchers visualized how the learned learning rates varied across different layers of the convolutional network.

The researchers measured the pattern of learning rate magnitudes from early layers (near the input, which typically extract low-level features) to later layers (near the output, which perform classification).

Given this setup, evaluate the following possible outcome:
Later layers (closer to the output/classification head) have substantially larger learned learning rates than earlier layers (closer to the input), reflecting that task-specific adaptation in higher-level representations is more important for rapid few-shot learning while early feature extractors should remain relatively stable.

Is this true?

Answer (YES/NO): YES